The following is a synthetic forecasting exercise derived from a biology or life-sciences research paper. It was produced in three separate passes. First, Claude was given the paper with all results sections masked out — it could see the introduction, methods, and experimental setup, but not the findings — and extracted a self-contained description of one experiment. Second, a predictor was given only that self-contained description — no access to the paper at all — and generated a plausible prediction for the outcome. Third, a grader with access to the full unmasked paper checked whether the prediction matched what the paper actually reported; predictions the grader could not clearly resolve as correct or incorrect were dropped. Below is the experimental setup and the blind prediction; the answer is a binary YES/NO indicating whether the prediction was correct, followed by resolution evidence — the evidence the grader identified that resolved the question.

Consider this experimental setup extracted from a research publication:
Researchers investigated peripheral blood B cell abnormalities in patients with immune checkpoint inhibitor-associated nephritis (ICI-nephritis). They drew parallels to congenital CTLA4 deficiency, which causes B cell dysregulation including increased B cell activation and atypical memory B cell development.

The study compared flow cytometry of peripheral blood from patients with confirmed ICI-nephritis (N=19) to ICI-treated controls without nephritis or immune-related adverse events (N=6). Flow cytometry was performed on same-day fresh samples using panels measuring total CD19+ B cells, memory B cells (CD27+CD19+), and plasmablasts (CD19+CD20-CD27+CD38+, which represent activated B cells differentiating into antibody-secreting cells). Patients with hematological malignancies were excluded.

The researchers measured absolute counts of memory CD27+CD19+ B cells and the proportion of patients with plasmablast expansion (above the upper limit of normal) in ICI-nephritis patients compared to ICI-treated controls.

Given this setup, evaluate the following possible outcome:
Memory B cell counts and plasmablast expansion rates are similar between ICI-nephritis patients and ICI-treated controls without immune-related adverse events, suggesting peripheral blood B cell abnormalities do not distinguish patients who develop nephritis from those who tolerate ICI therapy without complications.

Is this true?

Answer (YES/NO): NO